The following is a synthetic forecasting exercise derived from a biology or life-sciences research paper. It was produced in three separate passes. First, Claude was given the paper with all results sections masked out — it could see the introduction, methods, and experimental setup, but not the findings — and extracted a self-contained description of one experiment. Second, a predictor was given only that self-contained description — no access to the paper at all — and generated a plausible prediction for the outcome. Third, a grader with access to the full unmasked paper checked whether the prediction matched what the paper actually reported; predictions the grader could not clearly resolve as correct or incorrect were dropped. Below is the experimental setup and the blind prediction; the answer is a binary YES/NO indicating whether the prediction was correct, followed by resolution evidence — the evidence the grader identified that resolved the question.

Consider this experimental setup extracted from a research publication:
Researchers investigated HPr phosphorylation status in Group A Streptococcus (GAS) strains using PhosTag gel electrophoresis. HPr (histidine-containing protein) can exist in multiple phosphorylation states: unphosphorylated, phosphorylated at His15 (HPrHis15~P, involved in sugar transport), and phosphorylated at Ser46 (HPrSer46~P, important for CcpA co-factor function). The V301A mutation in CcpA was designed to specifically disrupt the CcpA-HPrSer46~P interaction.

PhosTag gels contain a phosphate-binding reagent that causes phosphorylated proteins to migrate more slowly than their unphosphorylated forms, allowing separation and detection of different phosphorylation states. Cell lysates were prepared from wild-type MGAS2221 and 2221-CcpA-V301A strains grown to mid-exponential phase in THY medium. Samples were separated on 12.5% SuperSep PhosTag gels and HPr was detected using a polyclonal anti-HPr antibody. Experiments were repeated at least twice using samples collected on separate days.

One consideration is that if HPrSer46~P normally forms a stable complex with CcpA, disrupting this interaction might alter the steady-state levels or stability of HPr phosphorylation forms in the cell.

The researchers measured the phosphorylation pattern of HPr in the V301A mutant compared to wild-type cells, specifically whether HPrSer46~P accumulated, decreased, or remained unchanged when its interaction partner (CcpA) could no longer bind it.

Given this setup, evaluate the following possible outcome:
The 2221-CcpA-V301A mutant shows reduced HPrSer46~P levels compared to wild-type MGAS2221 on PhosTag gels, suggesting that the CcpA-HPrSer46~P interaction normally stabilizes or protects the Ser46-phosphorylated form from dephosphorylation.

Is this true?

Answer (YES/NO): NO